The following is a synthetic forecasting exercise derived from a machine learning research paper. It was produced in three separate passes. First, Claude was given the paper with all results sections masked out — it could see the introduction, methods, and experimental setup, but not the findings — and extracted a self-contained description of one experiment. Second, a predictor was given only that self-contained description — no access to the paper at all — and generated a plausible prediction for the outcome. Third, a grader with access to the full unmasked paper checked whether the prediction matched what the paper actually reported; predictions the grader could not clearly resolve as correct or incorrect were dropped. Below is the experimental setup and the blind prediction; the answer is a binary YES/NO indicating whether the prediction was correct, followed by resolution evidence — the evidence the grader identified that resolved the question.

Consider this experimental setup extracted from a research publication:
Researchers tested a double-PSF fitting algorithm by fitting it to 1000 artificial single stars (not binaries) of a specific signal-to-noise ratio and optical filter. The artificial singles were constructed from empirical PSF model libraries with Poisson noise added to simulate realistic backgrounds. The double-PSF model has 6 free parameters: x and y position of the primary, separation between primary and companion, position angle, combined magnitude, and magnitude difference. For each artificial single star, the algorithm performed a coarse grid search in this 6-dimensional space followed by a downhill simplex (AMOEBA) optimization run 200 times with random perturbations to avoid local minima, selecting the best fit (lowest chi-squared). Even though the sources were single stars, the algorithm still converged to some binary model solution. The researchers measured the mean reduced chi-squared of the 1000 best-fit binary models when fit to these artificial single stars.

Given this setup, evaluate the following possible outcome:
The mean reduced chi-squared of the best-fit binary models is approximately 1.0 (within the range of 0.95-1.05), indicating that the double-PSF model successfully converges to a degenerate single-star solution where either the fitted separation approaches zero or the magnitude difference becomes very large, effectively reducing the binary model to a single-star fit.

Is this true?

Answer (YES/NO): YES